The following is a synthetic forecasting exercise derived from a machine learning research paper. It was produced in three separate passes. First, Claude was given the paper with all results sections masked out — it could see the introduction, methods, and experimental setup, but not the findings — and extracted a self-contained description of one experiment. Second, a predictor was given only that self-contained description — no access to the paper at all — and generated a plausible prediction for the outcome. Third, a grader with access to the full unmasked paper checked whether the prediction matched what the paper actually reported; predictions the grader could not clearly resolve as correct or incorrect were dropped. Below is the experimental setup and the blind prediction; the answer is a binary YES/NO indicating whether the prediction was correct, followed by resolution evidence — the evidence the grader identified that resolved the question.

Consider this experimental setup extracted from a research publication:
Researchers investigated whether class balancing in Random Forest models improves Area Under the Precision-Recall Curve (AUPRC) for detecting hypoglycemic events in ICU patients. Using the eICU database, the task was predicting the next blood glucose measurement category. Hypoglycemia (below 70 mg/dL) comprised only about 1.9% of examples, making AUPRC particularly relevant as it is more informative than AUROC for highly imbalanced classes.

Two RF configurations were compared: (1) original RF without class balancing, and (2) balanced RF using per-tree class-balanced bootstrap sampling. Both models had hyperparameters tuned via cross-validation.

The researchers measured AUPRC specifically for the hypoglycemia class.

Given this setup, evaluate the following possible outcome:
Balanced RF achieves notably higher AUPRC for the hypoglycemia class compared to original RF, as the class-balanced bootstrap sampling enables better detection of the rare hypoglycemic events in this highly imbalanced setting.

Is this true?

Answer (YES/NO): NO